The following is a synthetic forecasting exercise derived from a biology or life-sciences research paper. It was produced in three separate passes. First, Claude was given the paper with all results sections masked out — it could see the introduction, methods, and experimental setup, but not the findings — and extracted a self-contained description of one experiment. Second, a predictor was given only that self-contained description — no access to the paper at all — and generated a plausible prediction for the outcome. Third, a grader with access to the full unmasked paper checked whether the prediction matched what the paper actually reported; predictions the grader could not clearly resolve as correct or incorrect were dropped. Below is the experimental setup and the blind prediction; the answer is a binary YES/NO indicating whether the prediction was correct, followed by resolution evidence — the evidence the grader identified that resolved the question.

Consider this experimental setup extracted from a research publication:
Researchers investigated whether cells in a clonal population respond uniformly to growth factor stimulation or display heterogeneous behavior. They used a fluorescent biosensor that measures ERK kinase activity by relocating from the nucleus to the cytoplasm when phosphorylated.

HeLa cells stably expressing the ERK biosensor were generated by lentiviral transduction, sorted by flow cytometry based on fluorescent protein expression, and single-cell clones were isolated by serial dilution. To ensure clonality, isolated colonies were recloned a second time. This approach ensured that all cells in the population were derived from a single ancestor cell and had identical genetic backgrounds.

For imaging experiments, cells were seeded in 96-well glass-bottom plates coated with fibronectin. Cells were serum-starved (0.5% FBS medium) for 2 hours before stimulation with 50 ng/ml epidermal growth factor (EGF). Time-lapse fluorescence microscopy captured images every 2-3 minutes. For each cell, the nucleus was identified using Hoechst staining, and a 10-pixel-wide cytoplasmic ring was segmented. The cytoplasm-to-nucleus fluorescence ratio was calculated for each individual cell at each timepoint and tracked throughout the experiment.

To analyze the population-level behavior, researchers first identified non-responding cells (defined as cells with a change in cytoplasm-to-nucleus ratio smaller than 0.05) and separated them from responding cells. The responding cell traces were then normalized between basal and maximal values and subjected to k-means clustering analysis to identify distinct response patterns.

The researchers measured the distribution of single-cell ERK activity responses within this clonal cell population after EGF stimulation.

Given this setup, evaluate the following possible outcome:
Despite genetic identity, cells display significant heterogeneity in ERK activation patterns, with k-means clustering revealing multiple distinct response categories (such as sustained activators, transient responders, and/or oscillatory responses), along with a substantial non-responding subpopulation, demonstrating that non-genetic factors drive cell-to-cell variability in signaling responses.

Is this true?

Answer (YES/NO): NO